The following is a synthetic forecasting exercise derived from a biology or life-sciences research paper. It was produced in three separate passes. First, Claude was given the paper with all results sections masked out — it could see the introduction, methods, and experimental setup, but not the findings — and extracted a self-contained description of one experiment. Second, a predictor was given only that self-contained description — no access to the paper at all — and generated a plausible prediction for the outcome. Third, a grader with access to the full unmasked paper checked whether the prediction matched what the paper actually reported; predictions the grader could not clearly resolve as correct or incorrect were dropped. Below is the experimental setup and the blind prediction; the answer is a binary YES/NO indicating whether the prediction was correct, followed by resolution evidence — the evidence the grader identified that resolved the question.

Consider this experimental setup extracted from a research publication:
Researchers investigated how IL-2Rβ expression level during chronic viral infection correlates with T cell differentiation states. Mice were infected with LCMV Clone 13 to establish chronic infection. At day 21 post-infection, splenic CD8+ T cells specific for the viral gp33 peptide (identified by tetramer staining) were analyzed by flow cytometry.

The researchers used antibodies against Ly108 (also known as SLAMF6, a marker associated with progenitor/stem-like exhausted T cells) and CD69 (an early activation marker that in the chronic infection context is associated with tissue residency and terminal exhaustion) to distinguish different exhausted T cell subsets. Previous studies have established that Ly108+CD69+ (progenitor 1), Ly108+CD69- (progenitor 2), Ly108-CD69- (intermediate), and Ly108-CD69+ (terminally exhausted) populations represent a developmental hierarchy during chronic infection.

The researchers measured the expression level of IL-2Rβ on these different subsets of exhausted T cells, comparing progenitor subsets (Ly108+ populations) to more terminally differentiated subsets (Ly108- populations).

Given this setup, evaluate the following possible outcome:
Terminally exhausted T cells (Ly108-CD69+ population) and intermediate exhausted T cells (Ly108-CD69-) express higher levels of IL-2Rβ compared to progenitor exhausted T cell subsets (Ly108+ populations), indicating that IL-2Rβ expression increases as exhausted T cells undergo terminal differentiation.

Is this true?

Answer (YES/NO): YES